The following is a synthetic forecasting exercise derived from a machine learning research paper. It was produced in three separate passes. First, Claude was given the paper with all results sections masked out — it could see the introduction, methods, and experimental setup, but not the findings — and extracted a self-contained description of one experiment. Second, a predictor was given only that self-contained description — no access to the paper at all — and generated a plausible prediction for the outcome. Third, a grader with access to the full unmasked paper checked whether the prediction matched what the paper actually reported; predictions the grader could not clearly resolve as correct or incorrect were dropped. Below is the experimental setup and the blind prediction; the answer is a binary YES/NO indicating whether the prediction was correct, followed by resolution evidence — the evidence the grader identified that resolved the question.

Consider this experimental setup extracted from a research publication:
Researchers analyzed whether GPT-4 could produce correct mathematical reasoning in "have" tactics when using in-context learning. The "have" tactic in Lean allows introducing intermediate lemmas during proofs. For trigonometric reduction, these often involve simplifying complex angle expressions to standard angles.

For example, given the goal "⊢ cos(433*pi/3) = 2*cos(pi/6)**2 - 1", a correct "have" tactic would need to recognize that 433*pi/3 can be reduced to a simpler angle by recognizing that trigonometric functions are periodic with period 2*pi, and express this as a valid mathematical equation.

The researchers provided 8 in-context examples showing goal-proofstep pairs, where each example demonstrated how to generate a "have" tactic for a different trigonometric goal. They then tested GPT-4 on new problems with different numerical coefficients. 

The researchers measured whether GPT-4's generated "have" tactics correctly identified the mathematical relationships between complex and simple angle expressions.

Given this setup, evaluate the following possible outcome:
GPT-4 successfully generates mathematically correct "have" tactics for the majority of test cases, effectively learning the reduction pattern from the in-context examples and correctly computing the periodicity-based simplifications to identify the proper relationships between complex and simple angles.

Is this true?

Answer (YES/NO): NO